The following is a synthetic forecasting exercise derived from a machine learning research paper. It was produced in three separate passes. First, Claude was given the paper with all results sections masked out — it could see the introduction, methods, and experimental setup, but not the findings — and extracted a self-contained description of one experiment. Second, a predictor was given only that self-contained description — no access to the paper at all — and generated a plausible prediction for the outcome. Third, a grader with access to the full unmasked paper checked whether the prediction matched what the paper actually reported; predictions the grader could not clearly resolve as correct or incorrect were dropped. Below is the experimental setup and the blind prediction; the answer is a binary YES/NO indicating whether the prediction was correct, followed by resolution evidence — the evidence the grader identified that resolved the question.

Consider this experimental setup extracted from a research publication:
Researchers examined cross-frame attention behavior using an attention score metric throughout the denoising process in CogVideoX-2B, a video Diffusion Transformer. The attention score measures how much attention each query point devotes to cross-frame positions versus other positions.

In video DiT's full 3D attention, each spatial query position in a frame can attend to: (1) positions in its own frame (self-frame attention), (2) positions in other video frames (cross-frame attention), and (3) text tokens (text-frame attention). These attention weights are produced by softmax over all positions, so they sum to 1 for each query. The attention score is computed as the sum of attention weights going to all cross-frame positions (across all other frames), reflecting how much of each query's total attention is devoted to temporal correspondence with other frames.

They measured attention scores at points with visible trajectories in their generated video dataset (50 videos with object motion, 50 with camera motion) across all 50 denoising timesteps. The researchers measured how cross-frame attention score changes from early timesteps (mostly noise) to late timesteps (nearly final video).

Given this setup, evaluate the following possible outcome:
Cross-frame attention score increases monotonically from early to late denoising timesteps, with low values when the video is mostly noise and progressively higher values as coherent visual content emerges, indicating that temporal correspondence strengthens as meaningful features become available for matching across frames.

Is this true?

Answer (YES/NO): NO